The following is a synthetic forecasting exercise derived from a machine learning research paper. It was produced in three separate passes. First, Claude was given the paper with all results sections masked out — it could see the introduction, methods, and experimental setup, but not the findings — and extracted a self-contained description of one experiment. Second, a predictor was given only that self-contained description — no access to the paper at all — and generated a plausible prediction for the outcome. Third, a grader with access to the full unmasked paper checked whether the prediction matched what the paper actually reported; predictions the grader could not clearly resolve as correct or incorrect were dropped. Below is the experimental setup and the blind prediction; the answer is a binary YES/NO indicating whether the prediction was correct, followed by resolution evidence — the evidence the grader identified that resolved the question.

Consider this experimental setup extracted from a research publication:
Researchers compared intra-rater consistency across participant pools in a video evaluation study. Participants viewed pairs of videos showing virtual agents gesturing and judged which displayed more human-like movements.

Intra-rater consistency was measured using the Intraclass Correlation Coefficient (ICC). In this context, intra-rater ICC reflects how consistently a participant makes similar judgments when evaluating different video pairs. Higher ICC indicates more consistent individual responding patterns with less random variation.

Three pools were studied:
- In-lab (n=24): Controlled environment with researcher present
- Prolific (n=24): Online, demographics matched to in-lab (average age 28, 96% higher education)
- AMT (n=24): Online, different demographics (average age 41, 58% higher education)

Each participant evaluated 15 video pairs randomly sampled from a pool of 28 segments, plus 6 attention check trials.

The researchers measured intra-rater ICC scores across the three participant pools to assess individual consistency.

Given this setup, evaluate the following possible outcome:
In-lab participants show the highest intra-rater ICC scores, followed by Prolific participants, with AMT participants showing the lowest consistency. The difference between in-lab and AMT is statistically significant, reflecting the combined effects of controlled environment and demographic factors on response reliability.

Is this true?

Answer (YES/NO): NO